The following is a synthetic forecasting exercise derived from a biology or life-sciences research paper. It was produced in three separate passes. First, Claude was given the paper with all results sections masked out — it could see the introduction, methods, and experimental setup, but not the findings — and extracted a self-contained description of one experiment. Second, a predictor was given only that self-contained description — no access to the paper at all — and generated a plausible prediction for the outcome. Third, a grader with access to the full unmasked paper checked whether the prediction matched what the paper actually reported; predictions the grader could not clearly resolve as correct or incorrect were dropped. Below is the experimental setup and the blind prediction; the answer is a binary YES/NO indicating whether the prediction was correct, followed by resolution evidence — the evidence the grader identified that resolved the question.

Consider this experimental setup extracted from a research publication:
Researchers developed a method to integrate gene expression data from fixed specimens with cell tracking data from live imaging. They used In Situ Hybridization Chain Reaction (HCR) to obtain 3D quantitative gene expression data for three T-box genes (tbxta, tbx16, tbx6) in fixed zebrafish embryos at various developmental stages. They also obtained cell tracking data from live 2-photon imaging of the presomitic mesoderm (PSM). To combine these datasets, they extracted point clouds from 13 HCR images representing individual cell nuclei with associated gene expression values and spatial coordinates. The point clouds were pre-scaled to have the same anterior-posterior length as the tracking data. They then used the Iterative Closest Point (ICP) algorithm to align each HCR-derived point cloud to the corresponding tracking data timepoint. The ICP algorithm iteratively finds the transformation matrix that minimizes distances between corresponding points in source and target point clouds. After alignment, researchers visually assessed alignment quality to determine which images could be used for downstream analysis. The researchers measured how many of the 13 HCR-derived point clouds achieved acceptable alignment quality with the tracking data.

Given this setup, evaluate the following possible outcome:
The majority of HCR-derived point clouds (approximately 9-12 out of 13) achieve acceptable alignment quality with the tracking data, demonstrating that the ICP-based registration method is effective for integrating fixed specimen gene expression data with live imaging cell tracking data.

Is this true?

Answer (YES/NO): YES